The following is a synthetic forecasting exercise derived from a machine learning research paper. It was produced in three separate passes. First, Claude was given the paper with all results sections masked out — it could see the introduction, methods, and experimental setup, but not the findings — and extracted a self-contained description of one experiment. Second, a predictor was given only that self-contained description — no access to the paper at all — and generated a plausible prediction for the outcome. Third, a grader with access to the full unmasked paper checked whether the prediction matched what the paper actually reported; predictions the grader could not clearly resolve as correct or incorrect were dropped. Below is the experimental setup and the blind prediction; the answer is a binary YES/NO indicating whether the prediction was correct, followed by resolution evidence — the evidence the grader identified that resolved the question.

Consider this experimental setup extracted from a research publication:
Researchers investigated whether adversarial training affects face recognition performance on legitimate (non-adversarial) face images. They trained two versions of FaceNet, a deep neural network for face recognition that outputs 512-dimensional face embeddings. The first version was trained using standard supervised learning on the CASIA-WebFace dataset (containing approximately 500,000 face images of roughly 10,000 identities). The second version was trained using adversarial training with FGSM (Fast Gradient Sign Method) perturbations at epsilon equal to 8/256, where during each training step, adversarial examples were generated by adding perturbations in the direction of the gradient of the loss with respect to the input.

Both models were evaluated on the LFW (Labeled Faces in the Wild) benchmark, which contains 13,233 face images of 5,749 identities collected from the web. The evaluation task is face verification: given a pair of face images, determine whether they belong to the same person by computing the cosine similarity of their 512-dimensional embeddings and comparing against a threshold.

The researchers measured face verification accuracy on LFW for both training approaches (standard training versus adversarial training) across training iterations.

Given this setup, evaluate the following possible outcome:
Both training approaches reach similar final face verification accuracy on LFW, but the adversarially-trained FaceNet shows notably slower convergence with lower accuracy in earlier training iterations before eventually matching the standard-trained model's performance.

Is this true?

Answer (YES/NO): NO